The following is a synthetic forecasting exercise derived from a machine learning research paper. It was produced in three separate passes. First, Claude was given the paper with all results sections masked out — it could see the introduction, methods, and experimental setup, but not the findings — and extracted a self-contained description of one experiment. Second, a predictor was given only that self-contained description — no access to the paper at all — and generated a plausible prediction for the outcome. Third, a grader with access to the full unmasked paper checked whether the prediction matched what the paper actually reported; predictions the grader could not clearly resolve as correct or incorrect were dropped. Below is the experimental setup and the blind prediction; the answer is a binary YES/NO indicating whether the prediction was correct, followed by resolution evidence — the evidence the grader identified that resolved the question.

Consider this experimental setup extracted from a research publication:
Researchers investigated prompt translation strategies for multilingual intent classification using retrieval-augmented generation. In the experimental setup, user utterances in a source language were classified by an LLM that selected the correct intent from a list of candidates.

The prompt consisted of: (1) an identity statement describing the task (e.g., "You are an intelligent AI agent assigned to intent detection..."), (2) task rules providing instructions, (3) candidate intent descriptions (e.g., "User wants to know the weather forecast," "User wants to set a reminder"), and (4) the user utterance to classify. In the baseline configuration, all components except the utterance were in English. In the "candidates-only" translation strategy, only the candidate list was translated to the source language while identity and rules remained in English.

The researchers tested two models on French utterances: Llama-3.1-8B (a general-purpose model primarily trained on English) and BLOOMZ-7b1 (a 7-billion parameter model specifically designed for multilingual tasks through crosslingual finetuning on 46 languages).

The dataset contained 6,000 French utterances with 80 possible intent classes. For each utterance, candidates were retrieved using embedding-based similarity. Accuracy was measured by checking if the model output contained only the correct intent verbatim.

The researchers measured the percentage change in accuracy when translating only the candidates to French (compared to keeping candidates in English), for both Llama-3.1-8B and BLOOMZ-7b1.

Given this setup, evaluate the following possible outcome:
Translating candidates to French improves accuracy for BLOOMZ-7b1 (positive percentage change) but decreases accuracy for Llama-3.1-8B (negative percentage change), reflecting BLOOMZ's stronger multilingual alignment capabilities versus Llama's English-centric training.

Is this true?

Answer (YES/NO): YES